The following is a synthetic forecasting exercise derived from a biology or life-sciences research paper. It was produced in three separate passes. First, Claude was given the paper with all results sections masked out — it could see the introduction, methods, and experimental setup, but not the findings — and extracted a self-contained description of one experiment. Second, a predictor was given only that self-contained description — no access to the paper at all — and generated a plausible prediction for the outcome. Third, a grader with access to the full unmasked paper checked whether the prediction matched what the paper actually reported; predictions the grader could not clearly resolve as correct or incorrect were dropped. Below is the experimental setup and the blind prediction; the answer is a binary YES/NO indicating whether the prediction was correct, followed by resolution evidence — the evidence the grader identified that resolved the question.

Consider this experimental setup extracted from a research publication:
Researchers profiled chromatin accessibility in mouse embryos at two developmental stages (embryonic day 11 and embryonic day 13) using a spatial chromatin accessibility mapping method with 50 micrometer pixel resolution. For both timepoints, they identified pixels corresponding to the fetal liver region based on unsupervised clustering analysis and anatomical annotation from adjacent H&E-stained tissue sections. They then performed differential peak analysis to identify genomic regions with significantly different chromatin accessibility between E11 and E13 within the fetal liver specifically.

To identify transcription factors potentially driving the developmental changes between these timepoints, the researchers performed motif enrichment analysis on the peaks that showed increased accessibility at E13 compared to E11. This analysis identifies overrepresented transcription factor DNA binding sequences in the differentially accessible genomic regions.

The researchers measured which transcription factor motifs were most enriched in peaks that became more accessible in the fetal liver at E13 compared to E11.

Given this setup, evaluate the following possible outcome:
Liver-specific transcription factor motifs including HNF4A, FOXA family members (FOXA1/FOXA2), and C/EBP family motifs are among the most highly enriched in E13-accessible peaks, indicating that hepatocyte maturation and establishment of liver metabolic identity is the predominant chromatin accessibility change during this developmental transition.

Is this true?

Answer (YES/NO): NO